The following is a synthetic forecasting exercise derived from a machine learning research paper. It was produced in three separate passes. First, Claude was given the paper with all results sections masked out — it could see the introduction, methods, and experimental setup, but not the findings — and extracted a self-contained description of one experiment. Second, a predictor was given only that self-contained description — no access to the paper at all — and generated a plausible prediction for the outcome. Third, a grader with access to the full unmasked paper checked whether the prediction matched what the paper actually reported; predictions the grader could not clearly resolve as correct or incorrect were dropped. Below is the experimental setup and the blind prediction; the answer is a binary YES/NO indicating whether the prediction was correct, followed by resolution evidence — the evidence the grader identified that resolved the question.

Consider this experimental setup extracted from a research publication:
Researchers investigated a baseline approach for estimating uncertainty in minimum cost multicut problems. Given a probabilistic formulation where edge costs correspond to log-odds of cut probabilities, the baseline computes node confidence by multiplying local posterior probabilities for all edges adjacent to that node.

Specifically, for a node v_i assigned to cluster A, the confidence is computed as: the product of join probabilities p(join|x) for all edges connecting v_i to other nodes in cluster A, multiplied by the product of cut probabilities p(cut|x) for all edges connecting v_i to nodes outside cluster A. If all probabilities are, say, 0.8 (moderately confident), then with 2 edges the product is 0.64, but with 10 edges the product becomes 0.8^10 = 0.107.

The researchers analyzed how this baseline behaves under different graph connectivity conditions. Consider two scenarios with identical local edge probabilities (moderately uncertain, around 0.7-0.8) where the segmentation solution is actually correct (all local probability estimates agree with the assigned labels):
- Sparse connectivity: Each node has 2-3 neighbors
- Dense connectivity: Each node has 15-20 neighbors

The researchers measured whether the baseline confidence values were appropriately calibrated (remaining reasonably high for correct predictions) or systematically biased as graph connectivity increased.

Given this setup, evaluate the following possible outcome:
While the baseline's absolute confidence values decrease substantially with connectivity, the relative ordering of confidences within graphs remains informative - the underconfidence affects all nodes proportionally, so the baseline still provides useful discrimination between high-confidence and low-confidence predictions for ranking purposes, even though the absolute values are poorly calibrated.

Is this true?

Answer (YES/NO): NO